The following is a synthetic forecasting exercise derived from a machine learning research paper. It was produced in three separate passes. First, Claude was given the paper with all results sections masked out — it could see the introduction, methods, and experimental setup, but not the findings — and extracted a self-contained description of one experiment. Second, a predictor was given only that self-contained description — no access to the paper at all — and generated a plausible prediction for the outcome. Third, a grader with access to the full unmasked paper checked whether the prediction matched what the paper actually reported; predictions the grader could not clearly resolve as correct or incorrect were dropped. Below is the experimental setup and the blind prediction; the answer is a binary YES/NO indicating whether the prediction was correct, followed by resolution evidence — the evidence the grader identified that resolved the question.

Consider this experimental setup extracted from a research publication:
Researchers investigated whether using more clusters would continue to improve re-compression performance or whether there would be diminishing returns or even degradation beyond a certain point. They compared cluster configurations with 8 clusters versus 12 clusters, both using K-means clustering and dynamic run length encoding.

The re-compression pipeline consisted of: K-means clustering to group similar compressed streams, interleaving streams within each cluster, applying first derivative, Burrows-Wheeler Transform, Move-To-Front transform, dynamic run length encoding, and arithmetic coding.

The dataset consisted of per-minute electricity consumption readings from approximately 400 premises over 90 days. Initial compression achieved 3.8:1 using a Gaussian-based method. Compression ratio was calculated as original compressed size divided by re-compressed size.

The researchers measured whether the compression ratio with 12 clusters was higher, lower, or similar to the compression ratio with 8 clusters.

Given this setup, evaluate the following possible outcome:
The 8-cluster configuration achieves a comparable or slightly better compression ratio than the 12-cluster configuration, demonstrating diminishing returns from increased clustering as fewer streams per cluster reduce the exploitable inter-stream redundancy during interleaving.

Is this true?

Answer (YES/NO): YES